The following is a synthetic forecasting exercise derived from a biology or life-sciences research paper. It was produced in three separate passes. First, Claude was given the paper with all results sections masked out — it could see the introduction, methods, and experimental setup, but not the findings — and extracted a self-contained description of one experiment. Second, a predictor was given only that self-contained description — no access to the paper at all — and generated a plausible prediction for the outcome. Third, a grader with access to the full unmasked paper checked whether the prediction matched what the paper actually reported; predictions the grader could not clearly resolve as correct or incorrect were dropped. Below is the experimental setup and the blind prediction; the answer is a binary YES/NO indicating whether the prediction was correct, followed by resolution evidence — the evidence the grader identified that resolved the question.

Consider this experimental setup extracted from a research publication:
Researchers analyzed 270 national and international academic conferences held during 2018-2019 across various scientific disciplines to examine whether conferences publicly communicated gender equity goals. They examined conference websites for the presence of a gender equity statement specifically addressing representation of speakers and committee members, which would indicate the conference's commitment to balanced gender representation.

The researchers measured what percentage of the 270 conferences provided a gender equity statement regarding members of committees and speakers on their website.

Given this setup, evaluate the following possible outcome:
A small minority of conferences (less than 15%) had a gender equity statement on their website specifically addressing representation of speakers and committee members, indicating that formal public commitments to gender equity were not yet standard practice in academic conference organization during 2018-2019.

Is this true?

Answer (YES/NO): YES